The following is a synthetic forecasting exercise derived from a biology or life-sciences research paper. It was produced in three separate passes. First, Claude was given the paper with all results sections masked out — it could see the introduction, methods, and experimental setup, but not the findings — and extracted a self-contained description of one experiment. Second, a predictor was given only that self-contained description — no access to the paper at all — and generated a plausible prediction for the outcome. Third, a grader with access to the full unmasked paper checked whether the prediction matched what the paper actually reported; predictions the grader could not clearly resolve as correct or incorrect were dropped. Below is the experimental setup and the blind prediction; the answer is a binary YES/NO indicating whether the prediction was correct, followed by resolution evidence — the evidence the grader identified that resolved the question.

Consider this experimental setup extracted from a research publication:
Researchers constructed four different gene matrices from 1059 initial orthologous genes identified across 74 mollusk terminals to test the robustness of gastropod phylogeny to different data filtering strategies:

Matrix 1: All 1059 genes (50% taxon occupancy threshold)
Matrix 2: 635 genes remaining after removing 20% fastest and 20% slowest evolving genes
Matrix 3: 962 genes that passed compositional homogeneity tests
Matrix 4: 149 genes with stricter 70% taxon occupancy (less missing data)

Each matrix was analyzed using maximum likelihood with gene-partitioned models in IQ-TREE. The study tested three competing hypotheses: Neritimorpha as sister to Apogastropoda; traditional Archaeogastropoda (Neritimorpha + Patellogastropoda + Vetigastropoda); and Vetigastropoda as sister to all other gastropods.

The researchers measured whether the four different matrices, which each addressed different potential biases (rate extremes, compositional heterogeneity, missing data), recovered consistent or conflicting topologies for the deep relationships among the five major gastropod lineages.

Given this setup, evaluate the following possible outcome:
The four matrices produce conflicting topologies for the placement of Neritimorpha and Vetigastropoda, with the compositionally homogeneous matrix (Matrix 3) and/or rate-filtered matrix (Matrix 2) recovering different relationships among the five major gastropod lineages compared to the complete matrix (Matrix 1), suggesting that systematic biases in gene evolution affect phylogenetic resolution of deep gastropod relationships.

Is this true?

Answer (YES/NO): NO